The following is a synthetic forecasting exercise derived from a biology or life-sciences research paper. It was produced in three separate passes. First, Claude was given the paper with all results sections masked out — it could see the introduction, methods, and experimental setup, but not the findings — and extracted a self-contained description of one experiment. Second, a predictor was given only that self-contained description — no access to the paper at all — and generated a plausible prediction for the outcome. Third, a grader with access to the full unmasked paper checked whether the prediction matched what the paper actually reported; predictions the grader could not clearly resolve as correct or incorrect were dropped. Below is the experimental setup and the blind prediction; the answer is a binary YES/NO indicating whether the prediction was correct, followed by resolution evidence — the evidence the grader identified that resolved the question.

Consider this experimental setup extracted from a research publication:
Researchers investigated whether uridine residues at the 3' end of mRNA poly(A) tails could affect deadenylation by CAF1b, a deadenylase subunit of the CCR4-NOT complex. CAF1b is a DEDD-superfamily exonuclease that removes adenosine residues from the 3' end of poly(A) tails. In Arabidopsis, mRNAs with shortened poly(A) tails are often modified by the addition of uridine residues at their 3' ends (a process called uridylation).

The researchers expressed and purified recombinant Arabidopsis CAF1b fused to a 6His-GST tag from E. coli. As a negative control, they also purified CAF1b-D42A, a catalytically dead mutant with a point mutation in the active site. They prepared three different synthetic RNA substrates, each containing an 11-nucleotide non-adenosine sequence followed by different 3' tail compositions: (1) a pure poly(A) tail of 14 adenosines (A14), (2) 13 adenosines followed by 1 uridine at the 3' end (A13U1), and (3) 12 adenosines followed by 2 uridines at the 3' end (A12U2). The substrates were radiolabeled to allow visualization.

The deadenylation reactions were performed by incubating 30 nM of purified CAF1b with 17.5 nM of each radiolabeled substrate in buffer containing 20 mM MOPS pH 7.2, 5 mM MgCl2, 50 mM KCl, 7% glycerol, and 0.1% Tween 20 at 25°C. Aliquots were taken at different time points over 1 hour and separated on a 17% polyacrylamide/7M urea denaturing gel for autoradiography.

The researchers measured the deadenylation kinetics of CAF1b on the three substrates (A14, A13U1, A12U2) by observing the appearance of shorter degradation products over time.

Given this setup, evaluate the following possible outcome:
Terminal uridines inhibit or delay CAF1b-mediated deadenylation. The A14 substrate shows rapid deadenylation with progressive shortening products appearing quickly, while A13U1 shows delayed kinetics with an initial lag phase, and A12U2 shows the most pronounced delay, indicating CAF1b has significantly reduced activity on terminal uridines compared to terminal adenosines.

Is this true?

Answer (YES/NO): YES